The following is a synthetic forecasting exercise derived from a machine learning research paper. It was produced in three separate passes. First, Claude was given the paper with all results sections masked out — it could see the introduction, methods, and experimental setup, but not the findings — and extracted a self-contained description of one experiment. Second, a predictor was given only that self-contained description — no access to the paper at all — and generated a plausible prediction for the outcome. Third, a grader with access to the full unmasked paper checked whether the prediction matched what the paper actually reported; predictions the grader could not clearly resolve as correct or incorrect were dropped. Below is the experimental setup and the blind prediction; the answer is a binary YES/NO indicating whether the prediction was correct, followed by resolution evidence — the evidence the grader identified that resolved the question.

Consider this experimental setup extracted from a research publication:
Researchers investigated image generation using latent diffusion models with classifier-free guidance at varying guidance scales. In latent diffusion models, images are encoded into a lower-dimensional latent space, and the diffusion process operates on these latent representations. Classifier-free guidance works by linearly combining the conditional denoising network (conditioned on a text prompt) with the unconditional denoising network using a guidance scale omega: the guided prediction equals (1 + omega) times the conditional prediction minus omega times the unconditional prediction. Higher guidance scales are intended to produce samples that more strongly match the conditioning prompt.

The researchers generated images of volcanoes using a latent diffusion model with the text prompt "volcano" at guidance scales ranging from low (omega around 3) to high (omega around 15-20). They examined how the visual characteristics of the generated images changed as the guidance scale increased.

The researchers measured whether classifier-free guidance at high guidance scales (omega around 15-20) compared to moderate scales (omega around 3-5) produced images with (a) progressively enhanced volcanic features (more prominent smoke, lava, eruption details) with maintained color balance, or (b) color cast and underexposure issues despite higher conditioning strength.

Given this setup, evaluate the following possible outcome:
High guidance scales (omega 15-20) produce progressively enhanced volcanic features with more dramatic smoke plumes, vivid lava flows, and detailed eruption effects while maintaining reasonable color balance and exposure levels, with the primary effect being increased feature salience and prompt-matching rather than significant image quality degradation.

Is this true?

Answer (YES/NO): NO